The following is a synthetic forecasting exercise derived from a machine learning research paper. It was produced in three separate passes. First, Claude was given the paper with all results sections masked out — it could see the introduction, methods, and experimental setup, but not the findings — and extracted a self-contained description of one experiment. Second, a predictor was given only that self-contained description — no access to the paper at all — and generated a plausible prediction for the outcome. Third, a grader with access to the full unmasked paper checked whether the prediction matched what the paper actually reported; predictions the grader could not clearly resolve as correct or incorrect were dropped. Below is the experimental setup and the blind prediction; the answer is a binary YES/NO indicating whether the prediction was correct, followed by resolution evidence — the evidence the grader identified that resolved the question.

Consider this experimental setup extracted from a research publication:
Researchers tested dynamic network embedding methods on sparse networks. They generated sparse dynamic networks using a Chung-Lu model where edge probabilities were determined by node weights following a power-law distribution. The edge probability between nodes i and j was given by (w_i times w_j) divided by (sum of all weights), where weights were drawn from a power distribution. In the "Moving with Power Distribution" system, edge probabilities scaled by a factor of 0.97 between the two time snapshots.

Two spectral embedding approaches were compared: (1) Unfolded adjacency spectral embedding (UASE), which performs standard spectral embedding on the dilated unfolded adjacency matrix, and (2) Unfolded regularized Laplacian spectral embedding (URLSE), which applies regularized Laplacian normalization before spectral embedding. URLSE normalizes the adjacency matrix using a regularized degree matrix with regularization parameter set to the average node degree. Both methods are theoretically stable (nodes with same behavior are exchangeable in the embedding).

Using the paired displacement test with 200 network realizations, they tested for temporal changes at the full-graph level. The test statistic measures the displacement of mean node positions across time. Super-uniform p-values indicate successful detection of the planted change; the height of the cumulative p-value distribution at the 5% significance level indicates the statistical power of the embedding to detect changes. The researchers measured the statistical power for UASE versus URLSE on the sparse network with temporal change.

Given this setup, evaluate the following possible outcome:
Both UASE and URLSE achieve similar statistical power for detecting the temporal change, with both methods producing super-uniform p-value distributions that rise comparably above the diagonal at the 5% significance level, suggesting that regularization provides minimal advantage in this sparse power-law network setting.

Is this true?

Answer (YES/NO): NO